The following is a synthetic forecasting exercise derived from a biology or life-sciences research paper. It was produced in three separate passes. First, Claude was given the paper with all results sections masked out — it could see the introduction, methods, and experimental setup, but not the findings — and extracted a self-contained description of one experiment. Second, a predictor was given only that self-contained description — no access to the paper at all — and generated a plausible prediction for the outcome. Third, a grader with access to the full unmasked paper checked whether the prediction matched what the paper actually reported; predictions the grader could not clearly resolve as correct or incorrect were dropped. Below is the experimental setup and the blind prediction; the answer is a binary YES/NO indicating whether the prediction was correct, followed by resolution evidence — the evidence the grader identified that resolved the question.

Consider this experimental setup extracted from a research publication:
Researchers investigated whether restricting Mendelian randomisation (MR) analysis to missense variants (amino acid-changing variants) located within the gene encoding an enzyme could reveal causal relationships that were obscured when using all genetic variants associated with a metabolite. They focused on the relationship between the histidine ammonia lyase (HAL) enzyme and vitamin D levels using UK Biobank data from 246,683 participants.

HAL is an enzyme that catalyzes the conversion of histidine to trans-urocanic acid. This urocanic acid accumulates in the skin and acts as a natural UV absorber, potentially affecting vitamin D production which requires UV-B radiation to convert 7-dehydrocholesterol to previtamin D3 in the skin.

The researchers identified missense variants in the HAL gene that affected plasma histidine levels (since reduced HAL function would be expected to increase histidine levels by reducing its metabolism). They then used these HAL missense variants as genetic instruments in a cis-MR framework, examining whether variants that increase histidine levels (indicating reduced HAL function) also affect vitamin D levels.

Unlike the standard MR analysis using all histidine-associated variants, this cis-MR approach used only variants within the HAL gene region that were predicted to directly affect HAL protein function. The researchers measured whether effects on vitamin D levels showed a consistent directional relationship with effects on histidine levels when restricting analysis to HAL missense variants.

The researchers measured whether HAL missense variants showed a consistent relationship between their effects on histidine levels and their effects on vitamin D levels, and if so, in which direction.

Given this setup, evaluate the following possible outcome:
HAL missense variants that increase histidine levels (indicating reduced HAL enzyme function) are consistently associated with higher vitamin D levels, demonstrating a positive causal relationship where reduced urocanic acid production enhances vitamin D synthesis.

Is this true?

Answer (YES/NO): YES